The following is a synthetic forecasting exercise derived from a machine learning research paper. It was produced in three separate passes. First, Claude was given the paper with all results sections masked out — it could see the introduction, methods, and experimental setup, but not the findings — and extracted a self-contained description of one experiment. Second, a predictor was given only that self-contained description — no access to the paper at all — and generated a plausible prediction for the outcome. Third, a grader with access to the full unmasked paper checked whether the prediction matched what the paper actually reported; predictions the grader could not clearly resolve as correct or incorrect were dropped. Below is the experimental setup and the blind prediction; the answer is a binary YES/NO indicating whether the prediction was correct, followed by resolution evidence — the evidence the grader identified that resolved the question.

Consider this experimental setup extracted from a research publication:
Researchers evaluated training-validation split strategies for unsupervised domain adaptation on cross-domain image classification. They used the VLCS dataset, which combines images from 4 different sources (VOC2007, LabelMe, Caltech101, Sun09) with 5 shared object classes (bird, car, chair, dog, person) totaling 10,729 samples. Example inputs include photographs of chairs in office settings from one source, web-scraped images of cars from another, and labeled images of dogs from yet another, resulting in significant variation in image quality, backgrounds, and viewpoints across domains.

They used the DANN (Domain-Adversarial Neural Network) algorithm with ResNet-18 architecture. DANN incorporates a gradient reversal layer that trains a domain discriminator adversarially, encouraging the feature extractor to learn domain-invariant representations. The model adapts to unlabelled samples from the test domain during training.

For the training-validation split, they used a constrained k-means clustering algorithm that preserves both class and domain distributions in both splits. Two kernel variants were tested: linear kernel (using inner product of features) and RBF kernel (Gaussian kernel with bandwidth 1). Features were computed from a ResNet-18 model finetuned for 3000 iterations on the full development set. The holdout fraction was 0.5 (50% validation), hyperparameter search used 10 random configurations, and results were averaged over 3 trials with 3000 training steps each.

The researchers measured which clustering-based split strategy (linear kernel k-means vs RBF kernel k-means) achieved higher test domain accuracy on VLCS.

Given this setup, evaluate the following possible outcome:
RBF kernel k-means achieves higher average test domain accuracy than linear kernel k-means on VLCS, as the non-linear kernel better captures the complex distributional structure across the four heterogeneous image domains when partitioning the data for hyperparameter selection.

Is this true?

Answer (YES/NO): NO